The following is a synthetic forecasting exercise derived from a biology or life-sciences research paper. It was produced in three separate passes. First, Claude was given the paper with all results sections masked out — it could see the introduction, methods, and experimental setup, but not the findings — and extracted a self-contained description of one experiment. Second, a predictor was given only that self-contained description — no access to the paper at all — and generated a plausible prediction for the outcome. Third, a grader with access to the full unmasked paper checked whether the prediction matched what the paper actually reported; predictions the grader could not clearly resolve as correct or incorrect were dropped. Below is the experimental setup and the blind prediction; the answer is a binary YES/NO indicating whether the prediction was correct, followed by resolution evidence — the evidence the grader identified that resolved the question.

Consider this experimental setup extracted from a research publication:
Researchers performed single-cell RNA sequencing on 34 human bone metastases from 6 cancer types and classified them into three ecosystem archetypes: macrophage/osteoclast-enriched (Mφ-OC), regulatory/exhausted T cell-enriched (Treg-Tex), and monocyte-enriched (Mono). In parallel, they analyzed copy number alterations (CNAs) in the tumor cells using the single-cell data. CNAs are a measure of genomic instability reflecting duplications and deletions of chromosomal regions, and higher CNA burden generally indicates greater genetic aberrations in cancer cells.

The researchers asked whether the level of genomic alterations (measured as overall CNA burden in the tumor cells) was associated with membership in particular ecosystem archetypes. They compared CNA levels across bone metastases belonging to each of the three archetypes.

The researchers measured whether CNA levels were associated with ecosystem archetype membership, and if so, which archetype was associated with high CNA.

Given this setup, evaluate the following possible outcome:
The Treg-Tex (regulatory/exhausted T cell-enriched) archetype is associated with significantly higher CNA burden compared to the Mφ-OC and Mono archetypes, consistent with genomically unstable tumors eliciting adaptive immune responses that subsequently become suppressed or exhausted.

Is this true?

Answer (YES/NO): NO